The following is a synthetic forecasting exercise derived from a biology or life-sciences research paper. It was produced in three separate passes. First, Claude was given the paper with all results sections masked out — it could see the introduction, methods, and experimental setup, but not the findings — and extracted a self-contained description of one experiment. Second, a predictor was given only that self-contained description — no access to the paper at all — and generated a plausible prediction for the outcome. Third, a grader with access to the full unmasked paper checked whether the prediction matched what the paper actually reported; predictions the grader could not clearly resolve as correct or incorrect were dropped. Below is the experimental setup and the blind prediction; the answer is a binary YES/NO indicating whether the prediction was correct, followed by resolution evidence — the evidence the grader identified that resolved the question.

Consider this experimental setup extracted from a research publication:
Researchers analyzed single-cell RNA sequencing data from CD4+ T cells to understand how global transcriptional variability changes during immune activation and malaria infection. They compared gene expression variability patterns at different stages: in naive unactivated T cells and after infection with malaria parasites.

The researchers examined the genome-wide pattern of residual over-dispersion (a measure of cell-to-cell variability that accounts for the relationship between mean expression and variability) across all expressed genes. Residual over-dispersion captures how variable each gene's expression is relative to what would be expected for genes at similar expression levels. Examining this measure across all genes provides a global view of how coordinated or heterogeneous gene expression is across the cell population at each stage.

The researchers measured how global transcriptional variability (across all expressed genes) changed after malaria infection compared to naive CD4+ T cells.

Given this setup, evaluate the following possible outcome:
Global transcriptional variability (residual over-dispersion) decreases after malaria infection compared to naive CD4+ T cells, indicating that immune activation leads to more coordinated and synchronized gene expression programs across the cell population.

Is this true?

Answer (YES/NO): YES